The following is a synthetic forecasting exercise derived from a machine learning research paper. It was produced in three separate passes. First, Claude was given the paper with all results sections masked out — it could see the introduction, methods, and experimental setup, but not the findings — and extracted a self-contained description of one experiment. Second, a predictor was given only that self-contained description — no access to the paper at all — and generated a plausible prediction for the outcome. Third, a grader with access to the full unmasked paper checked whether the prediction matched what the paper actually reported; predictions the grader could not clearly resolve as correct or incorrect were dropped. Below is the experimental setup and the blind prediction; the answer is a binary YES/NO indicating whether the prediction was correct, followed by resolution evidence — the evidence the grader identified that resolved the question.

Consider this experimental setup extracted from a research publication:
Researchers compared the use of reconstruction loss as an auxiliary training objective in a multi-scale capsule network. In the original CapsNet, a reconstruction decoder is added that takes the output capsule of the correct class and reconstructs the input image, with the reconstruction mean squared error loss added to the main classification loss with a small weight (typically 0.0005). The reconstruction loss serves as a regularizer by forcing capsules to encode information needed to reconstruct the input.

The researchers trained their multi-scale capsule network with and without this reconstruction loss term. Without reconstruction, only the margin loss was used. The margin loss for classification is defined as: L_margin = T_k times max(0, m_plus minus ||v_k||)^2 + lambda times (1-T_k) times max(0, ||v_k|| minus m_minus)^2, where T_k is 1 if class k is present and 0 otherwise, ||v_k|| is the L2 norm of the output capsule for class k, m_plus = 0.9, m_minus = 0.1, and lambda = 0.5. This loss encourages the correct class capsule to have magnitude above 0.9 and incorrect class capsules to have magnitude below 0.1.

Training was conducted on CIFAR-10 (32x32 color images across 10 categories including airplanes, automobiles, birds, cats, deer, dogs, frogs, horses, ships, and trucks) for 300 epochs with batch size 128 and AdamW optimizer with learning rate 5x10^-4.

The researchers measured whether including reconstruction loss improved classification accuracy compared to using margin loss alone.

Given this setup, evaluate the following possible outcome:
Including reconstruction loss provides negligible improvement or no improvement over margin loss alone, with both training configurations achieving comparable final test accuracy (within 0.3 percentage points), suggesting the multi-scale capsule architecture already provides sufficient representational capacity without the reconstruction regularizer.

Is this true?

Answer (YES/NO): YES